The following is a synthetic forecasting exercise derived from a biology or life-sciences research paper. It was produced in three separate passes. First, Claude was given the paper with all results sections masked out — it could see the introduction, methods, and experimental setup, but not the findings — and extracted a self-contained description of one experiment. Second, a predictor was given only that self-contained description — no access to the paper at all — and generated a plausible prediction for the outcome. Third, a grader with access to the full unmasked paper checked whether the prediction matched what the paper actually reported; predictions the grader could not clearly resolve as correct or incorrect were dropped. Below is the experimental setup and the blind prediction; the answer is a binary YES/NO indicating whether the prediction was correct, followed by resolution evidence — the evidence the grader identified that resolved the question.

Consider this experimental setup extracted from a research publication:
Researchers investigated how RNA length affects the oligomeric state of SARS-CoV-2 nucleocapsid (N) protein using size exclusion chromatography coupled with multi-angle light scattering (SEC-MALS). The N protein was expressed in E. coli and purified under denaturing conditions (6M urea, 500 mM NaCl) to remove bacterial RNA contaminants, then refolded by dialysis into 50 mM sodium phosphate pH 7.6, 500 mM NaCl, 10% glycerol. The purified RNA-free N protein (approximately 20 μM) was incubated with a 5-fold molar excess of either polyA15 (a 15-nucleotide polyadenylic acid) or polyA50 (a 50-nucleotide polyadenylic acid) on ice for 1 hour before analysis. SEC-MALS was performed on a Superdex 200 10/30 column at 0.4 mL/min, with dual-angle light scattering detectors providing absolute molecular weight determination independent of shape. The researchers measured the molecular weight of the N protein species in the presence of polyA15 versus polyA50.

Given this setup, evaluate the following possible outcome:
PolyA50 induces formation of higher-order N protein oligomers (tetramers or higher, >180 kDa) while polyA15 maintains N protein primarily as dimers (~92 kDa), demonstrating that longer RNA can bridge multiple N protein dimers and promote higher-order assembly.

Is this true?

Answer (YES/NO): YES